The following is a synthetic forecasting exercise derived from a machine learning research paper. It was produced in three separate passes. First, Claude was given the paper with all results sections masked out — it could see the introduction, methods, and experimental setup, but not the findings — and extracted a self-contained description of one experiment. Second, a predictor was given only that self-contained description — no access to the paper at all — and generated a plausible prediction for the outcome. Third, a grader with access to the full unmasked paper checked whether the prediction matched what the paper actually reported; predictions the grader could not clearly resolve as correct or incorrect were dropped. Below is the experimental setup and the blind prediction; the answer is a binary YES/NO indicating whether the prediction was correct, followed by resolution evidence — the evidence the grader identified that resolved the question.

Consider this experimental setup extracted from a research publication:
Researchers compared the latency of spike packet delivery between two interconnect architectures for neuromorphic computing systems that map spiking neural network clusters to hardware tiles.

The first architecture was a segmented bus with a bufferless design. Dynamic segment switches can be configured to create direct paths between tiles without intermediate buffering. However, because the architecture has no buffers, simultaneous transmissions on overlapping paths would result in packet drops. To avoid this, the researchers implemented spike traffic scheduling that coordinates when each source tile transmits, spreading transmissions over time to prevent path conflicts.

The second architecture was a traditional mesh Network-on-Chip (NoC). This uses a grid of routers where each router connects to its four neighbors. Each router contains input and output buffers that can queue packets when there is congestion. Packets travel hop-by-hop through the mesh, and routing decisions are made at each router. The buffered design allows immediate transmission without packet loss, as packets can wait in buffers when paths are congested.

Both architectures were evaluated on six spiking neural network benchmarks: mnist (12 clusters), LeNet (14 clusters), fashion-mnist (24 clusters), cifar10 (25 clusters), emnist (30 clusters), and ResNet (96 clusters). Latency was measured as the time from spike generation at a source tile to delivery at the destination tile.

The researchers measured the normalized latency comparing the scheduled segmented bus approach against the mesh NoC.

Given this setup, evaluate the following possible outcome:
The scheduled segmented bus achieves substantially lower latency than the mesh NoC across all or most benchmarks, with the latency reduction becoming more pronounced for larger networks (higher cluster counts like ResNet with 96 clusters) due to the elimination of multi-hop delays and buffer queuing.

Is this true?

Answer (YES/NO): NO